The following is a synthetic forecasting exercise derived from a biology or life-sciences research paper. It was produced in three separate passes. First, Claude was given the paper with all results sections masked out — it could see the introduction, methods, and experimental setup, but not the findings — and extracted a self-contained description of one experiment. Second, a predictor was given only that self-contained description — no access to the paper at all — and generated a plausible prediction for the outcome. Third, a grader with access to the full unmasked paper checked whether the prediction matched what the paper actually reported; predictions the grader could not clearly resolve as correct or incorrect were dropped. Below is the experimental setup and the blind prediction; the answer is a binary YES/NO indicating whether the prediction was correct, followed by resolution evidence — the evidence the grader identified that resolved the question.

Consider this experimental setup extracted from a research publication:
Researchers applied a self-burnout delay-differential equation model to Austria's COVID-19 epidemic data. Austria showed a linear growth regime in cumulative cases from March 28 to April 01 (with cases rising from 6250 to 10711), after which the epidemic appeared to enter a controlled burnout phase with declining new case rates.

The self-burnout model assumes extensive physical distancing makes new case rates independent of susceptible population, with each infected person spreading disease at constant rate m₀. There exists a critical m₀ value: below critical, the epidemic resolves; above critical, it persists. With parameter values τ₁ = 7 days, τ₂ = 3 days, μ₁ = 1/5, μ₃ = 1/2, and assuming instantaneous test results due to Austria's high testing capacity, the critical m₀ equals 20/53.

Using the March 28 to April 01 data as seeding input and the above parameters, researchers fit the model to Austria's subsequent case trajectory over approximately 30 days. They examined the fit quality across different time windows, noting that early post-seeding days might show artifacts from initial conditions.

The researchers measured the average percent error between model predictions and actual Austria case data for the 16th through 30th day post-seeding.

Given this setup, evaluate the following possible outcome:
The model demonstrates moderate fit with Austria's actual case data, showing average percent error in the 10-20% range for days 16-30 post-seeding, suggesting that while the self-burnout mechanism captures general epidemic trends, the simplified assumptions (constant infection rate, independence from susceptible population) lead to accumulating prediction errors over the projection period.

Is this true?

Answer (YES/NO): NO